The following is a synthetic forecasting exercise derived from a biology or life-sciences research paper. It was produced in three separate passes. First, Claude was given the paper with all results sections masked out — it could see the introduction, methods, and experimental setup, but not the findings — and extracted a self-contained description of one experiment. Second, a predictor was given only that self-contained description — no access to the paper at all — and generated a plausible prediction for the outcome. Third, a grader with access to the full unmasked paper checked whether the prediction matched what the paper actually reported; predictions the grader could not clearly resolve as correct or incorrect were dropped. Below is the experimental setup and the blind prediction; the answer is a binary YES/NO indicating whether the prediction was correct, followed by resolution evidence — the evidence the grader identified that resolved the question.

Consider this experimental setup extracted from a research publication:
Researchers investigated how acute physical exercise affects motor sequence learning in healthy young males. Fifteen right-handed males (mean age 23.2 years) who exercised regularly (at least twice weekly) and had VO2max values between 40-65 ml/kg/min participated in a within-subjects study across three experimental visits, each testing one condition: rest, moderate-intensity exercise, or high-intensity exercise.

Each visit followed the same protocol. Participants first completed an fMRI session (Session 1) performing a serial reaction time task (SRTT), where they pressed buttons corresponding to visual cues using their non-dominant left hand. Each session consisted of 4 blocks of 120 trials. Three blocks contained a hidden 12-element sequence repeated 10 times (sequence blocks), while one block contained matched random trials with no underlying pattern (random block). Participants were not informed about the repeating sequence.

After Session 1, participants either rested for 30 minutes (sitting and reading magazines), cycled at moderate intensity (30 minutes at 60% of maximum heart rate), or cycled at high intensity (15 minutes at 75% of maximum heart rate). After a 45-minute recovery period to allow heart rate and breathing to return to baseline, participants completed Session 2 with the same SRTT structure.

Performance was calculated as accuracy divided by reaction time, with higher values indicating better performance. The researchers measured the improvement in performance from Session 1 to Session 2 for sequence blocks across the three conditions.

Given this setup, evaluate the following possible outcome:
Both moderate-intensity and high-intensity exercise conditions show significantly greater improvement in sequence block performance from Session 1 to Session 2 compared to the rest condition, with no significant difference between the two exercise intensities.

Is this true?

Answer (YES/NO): NO